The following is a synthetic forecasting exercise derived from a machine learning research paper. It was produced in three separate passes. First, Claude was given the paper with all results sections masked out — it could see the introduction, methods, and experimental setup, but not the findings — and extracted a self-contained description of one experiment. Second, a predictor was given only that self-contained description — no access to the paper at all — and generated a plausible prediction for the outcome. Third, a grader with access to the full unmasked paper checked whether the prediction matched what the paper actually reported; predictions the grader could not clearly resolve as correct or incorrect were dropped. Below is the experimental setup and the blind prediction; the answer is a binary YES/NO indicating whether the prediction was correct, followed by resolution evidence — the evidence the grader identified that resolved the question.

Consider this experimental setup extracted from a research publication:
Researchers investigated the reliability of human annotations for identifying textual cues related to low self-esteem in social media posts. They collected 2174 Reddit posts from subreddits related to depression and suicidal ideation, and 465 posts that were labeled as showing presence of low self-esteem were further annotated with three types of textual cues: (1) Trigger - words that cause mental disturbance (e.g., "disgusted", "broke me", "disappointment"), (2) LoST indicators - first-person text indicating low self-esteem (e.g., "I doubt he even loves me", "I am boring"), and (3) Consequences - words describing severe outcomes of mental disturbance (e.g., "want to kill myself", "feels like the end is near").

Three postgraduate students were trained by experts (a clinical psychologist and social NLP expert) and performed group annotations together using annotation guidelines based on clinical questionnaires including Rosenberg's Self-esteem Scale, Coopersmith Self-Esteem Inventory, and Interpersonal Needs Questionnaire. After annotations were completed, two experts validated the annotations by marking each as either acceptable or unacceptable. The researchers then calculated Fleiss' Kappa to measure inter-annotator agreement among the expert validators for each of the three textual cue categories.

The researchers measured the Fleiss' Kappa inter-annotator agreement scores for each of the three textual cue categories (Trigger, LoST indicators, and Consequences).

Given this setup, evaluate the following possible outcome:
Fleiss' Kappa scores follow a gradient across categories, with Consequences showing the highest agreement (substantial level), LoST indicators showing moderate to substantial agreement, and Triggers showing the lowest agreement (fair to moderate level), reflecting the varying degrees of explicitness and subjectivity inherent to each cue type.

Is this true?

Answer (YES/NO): NO